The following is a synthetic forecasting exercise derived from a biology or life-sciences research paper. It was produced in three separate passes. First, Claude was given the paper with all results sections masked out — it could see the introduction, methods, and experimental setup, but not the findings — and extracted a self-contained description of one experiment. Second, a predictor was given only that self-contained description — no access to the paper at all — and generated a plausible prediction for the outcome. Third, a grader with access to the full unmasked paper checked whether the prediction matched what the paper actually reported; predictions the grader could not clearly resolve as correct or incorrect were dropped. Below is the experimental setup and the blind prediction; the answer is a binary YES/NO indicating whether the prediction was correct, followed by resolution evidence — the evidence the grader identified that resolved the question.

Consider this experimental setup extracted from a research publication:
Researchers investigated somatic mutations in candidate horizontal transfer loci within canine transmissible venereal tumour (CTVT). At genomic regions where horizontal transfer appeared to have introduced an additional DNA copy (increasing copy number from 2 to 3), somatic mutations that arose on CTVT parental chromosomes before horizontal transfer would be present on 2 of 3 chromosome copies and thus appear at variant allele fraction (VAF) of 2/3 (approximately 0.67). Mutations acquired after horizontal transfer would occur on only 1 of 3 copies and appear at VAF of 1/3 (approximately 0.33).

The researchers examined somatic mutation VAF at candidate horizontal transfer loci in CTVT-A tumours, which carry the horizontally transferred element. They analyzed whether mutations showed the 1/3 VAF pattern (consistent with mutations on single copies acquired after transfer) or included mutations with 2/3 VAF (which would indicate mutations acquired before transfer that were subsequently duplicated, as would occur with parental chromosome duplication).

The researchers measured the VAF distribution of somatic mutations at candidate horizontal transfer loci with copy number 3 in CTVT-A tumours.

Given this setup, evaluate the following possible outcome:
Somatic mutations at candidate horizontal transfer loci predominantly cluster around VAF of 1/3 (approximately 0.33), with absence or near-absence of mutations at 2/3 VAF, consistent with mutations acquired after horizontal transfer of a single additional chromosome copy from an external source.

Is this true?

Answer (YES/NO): YES